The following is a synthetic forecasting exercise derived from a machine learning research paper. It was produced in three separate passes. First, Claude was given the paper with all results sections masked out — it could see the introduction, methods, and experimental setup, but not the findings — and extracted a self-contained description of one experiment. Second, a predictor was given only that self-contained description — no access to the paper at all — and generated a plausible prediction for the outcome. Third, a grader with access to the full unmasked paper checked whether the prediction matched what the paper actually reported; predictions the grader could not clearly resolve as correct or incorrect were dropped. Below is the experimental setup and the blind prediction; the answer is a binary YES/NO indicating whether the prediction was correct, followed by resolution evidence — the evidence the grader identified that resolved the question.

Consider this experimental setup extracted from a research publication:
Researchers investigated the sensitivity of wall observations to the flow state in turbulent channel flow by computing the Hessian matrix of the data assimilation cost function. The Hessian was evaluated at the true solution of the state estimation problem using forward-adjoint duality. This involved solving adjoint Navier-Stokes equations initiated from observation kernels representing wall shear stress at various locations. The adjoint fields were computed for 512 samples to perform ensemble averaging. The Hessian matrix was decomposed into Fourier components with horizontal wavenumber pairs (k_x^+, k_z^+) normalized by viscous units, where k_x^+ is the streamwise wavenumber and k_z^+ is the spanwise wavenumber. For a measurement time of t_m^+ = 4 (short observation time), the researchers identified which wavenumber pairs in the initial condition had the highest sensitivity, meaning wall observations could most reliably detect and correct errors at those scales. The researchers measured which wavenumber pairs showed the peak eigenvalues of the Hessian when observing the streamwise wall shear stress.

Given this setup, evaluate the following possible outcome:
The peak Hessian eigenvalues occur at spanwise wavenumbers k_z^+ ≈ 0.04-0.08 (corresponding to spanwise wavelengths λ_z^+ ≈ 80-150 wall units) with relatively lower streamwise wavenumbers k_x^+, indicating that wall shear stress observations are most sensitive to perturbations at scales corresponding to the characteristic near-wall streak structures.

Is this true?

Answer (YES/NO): NO